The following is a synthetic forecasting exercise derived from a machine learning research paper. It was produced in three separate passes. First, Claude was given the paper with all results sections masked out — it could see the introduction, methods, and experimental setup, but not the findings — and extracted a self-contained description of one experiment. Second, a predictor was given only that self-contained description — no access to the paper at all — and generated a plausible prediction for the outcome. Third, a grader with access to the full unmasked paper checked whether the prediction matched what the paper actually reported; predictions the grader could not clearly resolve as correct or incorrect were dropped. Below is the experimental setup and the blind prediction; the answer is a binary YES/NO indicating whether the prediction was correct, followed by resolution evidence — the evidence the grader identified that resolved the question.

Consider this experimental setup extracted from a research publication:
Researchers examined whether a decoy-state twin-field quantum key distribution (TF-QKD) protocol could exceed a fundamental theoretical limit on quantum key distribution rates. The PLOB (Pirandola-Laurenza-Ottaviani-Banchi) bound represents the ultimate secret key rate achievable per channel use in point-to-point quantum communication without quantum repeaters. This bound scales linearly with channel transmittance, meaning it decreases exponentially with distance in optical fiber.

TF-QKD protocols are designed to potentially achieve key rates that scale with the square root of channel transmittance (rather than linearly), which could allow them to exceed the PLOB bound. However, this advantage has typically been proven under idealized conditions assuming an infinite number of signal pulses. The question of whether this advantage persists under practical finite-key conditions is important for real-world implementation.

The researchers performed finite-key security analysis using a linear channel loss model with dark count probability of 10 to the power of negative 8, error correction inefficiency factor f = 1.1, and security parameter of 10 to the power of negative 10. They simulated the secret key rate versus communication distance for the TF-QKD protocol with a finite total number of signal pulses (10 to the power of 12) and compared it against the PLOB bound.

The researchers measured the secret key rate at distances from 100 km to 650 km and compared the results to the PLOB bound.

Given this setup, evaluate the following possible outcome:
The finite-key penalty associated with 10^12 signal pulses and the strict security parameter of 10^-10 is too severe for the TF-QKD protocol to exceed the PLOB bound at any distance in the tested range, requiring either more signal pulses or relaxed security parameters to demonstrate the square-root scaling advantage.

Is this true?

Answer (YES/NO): NO